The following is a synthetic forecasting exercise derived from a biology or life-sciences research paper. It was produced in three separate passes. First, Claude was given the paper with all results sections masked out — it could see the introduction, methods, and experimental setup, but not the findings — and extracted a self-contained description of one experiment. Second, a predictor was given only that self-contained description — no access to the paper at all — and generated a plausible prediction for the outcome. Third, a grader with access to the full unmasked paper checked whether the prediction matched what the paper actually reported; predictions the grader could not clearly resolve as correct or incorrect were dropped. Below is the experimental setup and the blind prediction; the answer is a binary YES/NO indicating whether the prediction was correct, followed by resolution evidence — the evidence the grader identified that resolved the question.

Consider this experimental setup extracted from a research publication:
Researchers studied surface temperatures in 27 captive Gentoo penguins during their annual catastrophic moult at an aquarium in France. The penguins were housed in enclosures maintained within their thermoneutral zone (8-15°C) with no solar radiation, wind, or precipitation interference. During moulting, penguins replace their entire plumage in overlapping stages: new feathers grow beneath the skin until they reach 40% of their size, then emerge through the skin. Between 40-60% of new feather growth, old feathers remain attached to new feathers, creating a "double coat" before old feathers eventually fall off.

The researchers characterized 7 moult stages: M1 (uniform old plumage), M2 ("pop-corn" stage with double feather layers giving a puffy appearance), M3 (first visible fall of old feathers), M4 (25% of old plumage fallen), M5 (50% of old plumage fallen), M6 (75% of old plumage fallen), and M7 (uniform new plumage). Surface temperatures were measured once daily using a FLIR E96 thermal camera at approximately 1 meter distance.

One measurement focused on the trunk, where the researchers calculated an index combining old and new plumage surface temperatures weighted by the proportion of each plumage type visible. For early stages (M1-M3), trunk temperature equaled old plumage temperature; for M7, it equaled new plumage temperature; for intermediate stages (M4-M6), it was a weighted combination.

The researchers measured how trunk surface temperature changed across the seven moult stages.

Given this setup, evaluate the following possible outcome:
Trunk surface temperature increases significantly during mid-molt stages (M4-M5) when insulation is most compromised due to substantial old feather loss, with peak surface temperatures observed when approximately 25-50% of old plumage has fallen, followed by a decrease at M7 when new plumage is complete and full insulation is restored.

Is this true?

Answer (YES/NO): NO